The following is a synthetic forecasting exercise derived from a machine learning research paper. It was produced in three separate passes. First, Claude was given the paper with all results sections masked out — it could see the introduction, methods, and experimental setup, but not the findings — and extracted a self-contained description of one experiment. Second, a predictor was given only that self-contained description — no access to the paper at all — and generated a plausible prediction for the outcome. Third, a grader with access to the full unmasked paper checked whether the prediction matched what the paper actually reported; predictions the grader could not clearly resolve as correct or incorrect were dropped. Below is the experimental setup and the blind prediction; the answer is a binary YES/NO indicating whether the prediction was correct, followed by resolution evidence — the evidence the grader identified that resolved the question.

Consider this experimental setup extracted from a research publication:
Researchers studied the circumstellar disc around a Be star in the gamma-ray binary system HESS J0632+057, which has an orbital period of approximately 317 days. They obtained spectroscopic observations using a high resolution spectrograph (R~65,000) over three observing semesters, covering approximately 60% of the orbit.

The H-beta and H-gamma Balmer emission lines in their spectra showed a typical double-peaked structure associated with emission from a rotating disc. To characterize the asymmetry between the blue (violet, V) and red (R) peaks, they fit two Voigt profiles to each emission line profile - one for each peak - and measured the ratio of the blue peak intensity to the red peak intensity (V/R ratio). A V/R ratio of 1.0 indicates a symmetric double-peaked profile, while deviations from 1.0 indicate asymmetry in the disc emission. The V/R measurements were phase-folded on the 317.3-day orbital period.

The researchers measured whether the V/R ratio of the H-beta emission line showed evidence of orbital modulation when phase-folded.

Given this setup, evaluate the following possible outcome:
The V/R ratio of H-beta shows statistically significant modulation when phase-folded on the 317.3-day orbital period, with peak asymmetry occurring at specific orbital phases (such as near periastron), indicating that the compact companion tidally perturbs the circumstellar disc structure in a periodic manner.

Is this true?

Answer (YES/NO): NO